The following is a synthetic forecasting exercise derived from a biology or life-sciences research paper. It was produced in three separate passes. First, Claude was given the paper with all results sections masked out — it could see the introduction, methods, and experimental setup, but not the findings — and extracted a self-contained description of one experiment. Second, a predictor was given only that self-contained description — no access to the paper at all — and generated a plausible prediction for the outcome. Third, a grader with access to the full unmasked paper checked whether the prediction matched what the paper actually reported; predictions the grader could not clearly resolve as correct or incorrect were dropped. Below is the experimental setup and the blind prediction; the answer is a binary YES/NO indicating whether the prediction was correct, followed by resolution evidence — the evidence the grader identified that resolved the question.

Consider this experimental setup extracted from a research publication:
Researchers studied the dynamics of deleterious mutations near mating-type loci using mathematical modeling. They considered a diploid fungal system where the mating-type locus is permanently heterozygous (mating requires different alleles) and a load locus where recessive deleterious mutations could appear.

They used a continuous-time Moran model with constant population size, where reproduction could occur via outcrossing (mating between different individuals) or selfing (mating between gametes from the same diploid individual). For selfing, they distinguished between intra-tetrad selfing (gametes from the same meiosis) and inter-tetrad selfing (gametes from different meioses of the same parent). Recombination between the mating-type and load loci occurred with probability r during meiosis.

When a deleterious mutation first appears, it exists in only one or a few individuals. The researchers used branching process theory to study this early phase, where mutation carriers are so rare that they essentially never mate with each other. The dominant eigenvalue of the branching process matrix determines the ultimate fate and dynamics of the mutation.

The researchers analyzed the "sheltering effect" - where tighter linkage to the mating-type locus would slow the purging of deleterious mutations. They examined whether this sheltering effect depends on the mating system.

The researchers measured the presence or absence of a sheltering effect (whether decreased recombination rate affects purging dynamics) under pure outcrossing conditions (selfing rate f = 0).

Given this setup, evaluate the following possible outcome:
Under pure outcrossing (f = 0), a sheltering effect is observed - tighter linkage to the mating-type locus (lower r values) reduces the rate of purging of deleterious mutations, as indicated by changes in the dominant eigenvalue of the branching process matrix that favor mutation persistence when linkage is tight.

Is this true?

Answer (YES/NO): NO